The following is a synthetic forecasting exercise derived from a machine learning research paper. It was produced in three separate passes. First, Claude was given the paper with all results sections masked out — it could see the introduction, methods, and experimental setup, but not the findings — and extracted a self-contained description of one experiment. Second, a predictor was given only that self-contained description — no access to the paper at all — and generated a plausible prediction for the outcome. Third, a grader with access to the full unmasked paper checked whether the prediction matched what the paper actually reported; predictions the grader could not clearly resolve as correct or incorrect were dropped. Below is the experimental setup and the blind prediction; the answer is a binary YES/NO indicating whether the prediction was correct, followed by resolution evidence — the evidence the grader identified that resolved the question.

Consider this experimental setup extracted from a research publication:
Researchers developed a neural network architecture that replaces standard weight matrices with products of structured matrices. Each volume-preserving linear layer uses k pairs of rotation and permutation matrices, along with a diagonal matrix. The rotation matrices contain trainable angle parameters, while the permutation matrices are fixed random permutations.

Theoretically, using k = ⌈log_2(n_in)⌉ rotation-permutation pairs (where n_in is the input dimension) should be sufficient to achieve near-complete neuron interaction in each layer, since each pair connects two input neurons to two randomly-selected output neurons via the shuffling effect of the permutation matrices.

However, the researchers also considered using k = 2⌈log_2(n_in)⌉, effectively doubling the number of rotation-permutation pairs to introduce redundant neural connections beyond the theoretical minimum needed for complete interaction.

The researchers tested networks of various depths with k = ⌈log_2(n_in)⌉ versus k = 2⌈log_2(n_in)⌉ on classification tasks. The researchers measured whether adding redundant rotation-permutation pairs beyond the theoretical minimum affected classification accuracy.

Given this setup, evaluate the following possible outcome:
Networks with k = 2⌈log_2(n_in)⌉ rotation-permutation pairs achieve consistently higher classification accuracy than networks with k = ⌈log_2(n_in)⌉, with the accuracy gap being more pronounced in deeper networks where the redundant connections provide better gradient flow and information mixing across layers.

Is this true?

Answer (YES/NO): NO